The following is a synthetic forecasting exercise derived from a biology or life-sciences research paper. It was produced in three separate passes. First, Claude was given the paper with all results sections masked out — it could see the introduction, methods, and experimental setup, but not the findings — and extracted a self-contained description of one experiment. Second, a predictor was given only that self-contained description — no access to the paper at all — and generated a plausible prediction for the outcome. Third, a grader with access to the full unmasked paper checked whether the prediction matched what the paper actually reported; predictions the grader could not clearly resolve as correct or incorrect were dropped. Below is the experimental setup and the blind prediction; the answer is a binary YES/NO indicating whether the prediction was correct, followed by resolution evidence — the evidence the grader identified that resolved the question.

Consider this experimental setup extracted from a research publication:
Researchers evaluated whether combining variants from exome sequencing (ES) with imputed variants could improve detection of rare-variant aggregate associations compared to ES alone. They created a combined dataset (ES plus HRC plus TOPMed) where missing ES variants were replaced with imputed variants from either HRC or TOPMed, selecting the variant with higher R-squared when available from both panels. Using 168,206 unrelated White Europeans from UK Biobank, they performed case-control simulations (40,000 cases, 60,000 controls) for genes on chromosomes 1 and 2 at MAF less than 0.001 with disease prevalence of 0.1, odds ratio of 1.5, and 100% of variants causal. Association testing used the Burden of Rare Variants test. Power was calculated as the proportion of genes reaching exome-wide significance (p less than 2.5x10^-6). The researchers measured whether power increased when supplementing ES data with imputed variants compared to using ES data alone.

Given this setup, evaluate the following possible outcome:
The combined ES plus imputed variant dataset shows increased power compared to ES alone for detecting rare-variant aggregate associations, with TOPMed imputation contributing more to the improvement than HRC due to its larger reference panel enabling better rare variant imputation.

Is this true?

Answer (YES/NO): YES